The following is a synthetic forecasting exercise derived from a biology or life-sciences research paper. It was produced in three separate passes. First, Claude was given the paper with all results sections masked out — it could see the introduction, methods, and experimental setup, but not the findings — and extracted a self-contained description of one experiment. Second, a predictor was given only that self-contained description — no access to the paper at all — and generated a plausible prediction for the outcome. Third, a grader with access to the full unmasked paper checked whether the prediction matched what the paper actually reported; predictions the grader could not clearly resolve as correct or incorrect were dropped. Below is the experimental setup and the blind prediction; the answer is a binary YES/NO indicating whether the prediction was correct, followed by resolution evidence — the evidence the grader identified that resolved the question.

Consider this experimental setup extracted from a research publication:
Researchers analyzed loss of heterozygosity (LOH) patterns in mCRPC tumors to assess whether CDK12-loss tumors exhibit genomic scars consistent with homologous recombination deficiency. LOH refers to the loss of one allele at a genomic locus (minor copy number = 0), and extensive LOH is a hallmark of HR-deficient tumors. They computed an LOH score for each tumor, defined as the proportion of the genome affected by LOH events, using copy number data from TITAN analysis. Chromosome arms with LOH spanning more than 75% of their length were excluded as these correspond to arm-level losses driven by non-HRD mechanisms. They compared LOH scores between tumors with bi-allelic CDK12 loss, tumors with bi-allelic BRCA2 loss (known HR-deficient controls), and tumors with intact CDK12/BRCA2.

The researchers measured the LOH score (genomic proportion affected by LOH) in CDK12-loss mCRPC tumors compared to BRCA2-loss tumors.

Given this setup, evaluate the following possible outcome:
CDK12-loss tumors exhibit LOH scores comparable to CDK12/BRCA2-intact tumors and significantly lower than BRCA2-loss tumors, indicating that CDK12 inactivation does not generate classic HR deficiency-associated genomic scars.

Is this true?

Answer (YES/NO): YES